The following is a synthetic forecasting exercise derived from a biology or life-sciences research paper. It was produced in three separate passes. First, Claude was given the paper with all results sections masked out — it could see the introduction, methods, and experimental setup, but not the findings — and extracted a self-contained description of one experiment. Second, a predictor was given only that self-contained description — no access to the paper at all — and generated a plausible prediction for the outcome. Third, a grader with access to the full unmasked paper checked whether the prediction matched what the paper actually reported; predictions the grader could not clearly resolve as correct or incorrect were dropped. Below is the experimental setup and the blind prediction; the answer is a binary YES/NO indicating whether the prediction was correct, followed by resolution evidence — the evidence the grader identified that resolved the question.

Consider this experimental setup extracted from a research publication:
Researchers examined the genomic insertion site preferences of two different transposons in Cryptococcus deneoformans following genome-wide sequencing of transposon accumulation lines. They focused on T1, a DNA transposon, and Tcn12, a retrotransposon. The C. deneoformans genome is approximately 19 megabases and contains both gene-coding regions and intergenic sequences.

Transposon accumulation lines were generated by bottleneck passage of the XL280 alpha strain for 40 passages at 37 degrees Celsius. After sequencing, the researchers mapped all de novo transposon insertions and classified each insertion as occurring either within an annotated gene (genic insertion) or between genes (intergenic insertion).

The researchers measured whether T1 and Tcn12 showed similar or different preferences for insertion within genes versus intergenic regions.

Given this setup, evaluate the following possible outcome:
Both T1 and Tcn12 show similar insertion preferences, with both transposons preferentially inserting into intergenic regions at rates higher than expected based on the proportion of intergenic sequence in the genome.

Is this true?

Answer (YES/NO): NO